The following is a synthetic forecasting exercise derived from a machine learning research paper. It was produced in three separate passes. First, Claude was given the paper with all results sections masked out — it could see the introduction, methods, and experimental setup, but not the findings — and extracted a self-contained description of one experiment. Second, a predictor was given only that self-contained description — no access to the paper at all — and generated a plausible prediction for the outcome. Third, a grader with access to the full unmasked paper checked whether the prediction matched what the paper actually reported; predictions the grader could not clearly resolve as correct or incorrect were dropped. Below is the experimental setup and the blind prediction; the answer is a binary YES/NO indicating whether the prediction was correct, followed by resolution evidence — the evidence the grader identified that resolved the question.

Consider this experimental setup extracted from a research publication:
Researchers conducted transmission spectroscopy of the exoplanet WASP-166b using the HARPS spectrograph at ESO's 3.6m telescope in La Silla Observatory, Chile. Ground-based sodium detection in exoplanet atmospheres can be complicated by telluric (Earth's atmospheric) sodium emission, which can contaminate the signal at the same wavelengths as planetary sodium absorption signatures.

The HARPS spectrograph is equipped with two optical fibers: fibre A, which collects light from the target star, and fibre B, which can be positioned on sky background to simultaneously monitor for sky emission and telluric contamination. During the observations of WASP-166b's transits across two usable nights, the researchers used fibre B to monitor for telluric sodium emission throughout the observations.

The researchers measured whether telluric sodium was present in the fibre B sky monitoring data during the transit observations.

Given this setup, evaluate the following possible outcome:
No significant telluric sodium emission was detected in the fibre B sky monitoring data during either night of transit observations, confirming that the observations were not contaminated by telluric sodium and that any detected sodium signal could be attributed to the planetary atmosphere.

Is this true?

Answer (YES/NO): YES